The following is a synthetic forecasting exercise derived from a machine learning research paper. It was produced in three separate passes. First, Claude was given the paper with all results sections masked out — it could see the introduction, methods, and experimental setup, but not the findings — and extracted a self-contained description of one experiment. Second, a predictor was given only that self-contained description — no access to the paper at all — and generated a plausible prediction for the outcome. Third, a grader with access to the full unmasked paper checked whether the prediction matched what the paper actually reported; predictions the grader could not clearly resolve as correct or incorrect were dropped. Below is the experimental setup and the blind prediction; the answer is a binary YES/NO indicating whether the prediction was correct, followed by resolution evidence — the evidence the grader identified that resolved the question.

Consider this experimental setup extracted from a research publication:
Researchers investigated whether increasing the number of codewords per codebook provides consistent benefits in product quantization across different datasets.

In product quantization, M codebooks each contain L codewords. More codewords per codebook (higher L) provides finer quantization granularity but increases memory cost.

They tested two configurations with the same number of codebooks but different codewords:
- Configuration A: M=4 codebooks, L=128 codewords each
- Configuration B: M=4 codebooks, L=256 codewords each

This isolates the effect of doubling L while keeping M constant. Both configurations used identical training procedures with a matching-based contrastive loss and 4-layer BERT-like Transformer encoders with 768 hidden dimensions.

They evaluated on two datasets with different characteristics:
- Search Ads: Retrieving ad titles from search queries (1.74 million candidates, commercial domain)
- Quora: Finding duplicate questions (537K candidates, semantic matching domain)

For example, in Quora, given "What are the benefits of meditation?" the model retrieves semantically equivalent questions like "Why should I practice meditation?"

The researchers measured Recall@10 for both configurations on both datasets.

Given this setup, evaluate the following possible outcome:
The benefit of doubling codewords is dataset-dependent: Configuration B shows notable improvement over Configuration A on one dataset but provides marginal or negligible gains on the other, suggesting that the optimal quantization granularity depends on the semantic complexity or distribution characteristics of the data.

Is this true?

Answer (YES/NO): NO